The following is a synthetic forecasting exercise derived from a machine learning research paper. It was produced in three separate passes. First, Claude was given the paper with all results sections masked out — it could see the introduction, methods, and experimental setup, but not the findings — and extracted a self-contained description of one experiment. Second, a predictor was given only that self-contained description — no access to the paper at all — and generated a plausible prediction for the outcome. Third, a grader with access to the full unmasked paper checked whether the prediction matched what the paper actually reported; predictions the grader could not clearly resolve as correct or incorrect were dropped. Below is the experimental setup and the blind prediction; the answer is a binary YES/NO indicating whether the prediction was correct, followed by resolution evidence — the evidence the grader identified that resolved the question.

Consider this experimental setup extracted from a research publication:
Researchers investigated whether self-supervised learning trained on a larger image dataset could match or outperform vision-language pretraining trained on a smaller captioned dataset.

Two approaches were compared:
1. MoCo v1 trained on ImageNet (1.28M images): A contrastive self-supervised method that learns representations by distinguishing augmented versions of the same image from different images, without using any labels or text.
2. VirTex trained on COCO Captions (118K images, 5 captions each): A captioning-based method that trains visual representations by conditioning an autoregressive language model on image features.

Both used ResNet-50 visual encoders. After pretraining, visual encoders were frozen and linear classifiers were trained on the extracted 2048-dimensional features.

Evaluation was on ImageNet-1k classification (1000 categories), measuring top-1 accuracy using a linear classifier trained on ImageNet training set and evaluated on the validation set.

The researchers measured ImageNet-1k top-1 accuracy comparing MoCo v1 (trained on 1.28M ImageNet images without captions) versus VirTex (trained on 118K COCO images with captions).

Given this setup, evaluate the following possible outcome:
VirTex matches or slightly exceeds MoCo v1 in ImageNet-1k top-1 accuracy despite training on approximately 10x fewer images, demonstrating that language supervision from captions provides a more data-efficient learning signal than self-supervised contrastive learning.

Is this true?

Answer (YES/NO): NO